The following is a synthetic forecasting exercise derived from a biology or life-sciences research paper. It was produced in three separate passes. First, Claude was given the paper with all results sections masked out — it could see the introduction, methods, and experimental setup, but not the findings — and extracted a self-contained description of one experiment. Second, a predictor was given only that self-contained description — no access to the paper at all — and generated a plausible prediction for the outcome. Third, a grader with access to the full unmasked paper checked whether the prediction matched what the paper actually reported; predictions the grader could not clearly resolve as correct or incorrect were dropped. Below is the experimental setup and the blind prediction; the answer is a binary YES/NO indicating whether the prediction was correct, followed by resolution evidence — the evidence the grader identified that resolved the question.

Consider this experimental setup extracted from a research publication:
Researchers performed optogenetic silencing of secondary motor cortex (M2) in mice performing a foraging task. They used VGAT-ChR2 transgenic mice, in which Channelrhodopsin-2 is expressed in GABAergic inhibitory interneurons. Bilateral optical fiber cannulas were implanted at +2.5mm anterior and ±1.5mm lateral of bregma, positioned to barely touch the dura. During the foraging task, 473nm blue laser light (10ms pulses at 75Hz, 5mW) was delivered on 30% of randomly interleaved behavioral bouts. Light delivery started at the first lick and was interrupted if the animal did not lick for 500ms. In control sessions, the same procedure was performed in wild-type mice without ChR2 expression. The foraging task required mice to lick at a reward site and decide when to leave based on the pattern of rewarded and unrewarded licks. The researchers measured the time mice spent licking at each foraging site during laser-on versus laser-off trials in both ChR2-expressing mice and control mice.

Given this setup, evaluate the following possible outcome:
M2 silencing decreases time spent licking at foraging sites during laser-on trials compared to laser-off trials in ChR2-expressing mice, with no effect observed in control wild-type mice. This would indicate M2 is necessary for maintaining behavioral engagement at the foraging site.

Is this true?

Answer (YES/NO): NO